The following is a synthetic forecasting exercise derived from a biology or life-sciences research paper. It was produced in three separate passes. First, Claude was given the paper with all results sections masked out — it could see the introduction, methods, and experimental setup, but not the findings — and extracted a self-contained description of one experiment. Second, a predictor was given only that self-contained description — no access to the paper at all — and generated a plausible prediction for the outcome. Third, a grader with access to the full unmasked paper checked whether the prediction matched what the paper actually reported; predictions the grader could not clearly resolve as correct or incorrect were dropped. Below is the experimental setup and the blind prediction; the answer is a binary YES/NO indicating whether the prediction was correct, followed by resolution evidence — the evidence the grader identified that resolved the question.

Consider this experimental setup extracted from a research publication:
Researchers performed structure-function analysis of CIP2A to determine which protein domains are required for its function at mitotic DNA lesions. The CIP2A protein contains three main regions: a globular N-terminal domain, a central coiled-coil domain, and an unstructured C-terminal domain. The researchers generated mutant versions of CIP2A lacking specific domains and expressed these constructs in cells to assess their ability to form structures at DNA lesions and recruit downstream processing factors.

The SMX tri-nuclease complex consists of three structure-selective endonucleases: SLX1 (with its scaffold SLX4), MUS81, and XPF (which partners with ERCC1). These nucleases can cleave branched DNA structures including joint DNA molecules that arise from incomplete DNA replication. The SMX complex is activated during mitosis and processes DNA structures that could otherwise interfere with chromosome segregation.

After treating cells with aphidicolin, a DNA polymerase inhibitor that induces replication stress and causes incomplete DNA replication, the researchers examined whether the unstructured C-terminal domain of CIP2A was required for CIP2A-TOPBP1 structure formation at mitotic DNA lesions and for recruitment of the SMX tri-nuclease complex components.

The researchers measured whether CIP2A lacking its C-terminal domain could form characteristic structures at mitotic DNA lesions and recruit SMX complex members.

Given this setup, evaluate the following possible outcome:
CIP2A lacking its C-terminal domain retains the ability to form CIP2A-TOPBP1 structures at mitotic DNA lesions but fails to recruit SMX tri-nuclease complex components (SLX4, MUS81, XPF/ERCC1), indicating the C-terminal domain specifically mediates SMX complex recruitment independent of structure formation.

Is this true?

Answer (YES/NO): NO